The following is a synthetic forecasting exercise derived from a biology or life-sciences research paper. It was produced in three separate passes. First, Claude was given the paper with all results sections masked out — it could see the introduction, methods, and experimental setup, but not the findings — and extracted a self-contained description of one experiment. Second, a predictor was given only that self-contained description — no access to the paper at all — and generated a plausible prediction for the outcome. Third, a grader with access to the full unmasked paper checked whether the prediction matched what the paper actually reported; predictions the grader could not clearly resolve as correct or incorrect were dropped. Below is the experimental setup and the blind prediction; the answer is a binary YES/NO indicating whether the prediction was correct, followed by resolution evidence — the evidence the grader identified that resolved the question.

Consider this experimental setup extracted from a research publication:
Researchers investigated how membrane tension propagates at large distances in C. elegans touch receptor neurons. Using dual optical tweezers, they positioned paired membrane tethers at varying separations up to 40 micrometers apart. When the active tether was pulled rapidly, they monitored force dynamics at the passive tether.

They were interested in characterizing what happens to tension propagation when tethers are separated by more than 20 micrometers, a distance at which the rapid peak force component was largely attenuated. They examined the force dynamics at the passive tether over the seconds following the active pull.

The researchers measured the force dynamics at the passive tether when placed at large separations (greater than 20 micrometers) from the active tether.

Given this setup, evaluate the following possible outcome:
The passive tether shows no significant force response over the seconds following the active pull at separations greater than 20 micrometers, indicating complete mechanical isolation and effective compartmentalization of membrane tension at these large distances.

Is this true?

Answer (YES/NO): NO